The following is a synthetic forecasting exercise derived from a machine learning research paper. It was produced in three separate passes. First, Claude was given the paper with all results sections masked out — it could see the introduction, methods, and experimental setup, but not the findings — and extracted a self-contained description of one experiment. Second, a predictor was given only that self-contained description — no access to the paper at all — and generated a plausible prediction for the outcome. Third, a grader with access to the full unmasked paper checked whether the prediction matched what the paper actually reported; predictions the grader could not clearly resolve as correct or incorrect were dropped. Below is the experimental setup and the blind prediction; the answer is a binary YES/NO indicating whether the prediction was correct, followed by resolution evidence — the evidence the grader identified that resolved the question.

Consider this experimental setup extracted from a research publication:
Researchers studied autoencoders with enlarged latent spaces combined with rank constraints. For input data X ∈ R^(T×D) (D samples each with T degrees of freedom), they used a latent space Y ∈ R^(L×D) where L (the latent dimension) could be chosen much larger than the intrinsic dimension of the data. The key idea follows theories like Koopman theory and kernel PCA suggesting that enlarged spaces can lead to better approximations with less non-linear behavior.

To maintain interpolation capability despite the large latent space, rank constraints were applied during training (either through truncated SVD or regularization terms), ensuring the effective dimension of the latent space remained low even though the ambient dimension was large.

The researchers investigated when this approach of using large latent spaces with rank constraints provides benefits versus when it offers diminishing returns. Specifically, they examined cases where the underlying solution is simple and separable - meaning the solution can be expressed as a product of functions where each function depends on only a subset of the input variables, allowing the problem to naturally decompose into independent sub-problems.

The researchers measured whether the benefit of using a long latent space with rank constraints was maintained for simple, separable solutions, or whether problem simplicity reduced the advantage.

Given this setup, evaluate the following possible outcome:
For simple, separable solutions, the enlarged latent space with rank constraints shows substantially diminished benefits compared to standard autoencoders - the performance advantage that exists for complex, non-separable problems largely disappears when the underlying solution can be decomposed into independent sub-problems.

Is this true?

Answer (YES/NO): YES